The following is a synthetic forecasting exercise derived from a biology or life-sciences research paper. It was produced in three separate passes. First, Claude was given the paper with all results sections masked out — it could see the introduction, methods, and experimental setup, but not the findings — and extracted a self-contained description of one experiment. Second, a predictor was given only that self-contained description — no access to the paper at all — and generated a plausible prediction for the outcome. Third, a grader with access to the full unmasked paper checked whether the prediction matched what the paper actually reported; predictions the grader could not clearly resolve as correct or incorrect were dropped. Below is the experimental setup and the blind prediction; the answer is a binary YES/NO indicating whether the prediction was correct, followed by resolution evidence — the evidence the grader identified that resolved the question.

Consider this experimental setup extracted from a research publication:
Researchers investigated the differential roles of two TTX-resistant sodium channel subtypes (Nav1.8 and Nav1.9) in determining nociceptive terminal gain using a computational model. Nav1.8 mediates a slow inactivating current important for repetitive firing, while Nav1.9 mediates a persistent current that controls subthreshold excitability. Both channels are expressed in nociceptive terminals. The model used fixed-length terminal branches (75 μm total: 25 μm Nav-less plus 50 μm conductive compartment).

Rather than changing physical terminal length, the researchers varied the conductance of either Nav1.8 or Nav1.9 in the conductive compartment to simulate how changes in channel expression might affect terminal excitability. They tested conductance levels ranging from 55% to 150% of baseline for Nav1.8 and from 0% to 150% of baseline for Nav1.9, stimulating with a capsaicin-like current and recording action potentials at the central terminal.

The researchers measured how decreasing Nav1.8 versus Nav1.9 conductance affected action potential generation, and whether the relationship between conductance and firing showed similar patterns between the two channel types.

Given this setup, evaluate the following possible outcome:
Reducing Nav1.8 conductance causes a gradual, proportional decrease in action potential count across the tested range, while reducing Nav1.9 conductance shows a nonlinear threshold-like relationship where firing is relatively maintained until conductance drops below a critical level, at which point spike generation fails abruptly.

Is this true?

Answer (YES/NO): NO